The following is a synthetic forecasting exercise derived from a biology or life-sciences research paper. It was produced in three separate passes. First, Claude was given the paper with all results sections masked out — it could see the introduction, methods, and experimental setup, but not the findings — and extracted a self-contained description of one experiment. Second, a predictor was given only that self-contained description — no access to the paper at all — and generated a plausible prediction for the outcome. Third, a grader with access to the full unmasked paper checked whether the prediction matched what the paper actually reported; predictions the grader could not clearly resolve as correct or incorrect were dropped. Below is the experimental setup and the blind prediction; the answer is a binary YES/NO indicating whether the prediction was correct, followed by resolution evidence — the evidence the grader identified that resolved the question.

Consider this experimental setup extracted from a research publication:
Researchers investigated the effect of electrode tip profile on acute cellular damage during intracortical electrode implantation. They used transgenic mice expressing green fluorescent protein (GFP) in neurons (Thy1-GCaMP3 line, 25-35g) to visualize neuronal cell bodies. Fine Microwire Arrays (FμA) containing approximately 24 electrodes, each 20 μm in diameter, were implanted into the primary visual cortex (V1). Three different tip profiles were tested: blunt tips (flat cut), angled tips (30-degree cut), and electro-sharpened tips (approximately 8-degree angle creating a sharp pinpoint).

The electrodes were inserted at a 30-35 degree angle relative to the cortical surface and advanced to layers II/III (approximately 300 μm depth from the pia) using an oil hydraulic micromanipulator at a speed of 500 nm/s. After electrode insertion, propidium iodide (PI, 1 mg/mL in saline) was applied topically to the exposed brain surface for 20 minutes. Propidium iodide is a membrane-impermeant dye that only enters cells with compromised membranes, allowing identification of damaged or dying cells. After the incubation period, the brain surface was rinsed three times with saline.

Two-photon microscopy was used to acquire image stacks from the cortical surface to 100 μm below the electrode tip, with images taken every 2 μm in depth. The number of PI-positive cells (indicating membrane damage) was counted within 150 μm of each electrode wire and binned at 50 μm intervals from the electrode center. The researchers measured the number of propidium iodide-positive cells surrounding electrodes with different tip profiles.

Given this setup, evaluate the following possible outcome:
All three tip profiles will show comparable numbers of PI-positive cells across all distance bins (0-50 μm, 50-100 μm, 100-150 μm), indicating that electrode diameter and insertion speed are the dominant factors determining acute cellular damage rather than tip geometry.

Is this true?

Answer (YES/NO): NO